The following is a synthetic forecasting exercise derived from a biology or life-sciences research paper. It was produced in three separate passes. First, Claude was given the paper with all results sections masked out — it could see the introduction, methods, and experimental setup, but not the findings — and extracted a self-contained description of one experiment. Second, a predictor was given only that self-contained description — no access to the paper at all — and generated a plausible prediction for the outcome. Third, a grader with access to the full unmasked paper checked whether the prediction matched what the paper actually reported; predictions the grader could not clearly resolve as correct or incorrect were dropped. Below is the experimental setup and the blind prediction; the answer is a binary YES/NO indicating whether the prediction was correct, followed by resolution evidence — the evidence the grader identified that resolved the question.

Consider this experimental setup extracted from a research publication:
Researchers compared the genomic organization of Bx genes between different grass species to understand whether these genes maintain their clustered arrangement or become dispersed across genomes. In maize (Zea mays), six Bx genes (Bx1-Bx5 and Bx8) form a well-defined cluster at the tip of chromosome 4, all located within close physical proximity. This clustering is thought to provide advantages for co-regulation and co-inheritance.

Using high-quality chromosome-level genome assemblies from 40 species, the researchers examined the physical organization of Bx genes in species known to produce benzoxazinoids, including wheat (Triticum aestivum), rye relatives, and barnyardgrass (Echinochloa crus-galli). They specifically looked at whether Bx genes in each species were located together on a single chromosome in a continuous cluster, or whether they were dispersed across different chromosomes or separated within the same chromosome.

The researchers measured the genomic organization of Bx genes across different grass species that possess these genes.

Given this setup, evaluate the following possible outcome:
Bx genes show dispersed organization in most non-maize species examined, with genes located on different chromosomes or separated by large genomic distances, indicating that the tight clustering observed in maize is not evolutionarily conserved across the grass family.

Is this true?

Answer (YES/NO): NO